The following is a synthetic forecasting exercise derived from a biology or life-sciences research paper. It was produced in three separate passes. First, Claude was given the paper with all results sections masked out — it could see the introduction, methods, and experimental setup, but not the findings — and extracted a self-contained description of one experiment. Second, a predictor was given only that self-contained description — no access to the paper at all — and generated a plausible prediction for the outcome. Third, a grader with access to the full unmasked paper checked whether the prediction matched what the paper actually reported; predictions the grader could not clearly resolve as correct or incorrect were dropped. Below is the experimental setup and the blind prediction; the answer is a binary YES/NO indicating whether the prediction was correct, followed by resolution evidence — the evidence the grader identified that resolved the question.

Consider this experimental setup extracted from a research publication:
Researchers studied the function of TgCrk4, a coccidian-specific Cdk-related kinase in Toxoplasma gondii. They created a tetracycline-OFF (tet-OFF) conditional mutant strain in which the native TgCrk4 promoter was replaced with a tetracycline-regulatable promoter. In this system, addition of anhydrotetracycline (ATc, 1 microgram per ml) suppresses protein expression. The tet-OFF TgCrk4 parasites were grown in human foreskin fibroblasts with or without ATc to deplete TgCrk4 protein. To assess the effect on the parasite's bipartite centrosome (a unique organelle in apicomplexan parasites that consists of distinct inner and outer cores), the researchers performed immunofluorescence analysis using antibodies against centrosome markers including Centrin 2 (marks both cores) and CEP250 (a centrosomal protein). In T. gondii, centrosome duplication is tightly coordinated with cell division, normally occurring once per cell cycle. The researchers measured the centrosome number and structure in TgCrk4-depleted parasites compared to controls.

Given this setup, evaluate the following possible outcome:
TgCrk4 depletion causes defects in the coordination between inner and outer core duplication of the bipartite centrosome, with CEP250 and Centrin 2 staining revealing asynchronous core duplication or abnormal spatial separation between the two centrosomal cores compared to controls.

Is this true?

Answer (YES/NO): NO